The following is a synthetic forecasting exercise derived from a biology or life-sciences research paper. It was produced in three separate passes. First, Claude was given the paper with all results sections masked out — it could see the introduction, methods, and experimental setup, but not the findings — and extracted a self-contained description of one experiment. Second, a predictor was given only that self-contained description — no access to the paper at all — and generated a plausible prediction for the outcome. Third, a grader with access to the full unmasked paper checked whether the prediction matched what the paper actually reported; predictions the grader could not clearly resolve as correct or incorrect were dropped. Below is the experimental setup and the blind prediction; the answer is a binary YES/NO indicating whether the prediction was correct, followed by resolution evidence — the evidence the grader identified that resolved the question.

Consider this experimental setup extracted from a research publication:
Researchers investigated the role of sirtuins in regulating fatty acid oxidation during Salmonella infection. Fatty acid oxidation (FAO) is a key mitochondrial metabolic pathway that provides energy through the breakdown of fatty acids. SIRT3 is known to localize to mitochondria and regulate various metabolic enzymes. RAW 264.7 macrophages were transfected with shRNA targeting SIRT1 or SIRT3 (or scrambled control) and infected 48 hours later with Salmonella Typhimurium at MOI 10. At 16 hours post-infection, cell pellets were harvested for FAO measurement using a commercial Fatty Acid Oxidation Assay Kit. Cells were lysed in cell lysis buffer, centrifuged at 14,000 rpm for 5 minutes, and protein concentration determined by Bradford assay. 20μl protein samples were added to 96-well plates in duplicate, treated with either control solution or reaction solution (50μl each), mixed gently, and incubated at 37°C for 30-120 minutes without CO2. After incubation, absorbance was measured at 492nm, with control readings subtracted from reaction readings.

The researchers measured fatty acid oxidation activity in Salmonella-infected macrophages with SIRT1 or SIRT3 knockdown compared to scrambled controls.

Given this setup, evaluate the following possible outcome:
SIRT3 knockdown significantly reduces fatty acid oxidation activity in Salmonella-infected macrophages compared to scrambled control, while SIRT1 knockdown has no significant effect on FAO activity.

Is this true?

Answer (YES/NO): NO